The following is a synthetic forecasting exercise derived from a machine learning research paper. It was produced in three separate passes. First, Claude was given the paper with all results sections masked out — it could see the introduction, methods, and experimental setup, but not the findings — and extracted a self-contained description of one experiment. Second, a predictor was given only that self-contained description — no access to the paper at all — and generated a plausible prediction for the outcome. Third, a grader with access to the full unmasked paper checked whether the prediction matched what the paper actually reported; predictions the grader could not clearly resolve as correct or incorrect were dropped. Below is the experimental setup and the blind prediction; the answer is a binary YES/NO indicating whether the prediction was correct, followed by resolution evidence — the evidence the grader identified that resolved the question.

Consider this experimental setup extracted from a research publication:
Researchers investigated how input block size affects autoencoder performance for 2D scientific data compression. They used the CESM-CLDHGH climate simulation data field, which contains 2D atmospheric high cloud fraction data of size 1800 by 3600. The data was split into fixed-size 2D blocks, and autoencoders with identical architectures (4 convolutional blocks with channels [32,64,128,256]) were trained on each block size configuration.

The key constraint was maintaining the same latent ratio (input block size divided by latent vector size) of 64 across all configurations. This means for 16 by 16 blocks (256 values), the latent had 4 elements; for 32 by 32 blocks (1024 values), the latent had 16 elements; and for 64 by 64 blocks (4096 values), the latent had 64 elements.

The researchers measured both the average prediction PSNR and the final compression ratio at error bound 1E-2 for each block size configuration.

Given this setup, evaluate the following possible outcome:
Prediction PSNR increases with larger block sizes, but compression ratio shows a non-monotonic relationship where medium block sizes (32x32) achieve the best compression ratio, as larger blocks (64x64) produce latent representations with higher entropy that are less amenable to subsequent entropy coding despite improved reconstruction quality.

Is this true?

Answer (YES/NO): NO